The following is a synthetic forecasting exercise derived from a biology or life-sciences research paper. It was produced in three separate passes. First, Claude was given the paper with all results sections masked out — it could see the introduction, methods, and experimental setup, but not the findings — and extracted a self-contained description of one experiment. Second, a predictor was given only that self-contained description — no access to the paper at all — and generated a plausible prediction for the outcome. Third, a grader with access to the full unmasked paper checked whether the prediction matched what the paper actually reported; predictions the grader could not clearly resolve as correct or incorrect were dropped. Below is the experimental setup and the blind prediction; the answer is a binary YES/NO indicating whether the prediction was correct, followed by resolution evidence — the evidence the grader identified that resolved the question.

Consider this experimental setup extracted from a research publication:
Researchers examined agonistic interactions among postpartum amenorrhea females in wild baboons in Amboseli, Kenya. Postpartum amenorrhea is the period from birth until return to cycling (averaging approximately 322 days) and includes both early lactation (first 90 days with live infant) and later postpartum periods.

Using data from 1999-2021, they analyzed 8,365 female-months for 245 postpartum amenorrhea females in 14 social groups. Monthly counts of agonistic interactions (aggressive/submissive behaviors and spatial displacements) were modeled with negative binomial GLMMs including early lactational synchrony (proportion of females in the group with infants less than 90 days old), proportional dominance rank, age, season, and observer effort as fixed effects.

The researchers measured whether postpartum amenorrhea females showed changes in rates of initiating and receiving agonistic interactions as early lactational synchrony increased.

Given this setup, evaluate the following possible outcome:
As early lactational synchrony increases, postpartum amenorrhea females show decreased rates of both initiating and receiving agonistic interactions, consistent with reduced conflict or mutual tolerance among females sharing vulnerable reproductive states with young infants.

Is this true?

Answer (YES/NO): NO